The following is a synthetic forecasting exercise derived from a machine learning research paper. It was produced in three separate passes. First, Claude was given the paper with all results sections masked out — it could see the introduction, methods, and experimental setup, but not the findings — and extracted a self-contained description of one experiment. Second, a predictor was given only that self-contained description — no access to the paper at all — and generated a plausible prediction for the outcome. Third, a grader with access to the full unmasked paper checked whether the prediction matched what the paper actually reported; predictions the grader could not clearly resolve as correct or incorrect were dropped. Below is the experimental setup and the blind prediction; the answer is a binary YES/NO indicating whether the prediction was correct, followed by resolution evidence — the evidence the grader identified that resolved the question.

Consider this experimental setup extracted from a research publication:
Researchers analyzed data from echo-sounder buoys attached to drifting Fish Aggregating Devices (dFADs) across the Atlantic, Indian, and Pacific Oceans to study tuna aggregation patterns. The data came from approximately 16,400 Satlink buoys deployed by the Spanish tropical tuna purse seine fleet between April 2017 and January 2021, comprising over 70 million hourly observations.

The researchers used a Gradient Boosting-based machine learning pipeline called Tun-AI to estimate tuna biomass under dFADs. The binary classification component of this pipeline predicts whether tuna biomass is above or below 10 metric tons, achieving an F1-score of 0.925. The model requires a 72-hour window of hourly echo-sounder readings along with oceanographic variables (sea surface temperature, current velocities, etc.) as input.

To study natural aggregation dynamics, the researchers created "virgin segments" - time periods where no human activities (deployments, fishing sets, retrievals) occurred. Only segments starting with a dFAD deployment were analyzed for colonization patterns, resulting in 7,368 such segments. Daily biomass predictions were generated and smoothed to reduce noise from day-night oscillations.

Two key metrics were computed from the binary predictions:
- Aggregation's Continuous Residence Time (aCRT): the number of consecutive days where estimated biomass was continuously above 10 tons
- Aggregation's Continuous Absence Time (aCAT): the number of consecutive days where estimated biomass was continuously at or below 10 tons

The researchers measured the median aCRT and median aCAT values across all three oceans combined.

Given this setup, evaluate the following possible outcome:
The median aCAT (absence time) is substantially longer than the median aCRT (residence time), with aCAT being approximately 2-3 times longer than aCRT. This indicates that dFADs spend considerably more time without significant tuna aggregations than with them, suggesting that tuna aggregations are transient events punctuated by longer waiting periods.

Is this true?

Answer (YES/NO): NO